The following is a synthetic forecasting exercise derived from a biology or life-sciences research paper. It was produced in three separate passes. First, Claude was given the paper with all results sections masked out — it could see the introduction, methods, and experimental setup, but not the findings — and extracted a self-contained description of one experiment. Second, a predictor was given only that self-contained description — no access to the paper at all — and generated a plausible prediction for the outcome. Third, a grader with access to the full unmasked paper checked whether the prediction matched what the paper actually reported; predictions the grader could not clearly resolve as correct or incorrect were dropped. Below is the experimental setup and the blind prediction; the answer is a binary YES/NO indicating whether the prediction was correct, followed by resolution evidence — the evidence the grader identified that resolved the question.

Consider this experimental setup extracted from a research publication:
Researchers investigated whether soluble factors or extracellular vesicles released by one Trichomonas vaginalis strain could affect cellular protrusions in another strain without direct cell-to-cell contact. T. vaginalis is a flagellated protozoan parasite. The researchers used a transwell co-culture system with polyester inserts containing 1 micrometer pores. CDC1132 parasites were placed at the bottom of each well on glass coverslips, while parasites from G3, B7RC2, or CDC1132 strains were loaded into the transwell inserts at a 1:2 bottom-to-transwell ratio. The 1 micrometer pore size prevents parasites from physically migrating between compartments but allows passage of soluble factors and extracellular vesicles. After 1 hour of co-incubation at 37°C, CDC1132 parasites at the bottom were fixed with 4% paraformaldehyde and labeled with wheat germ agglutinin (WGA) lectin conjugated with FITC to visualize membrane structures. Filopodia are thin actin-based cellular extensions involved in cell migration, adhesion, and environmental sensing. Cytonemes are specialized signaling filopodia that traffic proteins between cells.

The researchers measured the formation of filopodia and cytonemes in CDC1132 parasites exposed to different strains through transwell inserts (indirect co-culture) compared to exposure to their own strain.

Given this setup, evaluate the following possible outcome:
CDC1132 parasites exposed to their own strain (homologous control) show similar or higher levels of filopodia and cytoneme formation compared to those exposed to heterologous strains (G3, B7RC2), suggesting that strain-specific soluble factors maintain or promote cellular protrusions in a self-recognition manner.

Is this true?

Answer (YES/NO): NO